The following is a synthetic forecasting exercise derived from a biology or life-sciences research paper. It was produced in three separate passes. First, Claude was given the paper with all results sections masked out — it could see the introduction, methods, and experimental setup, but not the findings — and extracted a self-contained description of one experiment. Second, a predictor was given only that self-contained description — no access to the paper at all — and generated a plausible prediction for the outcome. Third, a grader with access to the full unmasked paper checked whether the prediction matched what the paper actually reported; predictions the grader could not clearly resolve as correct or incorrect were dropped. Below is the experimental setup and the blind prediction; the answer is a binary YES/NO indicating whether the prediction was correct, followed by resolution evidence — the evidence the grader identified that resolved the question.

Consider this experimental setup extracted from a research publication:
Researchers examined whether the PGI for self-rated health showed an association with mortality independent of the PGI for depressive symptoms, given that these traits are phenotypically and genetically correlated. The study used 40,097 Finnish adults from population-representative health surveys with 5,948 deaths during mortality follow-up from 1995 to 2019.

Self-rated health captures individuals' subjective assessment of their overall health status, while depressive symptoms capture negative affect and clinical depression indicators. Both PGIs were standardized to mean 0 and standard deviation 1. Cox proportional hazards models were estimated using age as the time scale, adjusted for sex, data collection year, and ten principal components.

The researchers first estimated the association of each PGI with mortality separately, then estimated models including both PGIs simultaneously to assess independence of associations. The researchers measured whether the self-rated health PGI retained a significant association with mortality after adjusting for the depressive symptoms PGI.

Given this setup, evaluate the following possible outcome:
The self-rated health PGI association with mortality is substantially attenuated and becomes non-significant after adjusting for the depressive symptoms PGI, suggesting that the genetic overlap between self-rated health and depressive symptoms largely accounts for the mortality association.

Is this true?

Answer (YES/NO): NO